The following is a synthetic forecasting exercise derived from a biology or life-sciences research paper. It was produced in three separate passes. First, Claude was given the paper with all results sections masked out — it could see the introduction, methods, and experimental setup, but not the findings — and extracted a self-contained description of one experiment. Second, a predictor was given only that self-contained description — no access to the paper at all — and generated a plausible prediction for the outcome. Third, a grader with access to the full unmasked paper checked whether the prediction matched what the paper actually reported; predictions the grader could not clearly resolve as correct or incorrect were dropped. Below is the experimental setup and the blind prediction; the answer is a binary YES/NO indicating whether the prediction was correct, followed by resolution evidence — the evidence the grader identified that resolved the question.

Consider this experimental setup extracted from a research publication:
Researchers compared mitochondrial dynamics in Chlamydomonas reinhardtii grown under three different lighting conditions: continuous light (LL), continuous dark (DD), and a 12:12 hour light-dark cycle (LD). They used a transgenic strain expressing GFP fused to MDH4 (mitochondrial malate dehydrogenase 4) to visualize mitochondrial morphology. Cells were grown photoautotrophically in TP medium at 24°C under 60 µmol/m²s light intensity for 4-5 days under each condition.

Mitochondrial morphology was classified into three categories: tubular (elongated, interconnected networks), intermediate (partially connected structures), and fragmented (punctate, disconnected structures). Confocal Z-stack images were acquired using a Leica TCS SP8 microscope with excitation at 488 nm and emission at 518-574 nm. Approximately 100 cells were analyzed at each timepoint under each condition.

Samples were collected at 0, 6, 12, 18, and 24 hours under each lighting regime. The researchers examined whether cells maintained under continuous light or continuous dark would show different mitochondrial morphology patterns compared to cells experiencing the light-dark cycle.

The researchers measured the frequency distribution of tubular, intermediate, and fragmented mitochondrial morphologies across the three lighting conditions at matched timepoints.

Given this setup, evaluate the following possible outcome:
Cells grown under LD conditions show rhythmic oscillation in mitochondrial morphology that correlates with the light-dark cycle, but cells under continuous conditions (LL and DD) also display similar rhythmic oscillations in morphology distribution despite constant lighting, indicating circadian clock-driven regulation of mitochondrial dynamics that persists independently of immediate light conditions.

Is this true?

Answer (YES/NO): NO